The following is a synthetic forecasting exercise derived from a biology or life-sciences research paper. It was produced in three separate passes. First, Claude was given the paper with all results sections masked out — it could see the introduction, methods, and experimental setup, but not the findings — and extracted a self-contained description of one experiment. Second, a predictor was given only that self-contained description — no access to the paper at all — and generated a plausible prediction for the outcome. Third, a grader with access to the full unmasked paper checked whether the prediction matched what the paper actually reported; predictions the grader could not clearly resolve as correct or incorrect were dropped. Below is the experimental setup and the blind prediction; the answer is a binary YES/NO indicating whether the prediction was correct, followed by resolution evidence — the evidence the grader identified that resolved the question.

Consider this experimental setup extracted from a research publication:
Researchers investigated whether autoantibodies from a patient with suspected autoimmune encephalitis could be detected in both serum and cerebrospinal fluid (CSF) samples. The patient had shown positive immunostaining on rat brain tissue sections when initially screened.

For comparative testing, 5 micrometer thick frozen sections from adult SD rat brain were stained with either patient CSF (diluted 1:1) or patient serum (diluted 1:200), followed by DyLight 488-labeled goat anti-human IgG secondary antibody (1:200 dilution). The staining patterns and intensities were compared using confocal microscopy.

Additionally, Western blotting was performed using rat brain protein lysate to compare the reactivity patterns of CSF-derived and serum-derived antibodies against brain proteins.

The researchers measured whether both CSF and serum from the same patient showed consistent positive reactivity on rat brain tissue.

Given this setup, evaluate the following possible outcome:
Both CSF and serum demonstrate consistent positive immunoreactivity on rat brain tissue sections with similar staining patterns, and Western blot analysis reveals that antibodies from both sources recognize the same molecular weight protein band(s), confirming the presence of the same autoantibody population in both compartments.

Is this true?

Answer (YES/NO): YES